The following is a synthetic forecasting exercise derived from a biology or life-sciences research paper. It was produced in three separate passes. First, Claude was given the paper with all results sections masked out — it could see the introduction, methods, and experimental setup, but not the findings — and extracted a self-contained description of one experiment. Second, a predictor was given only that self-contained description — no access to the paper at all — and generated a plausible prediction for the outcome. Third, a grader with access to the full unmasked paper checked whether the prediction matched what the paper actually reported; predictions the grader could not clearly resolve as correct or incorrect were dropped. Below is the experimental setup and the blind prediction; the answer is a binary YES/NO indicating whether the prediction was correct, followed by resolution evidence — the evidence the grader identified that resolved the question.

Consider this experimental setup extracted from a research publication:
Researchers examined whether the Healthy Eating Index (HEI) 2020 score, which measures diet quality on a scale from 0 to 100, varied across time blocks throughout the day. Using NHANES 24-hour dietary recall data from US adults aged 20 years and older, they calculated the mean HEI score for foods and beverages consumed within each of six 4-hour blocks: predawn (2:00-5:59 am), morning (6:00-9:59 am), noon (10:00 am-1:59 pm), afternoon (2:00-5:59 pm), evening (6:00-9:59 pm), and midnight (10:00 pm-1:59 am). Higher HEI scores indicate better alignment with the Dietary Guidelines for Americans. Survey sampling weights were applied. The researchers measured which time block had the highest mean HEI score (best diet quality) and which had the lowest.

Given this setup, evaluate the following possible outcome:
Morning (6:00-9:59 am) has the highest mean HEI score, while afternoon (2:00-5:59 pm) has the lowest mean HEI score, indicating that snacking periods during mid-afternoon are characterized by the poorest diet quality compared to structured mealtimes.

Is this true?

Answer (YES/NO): NO